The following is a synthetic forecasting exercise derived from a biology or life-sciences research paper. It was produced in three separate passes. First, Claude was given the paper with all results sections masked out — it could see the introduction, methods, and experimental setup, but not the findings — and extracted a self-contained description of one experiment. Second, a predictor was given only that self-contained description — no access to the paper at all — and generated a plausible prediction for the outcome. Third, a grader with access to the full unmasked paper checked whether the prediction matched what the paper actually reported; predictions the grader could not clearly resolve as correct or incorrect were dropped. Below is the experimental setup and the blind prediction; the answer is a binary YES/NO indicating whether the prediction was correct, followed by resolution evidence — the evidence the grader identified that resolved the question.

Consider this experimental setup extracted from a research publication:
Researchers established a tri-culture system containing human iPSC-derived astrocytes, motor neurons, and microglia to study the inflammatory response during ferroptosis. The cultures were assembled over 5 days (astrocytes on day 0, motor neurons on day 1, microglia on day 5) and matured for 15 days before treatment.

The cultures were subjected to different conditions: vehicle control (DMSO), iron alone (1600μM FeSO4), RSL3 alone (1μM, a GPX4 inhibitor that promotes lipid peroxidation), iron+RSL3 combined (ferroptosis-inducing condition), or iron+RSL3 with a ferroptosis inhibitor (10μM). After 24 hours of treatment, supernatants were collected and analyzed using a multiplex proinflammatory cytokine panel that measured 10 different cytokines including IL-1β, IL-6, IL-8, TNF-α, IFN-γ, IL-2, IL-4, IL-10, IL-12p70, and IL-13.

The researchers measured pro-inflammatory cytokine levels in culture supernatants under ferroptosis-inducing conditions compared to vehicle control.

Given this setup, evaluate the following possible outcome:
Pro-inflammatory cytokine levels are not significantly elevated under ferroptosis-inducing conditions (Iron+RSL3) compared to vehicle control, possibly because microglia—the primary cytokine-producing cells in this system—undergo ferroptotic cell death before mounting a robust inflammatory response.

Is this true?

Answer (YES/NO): NO